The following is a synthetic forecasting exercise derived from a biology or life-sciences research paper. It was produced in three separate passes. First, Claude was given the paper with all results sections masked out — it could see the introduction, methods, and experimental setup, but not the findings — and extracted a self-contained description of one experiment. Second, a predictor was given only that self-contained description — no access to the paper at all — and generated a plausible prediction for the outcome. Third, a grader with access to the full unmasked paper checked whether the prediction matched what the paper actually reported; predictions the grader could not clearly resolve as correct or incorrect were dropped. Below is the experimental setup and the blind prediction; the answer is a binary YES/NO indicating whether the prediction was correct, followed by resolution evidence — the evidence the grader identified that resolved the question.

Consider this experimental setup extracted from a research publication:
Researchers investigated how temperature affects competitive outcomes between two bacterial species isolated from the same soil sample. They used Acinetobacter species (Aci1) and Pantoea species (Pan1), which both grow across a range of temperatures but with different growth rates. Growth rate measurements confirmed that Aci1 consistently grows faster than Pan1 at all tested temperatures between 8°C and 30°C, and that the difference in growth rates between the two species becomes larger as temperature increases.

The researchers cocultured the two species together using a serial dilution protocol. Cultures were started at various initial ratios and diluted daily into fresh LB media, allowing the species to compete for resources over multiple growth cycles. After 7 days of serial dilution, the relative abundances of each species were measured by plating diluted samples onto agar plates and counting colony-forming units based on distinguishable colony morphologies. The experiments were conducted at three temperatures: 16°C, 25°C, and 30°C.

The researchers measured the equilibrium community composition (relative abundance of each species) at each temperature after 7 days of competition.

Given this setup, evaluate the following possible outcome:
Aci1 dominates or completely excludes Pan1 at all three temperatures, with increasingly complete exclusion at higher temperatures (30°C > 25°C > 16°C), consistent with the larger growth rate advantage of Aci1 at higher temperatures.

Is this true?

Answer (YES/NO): NO